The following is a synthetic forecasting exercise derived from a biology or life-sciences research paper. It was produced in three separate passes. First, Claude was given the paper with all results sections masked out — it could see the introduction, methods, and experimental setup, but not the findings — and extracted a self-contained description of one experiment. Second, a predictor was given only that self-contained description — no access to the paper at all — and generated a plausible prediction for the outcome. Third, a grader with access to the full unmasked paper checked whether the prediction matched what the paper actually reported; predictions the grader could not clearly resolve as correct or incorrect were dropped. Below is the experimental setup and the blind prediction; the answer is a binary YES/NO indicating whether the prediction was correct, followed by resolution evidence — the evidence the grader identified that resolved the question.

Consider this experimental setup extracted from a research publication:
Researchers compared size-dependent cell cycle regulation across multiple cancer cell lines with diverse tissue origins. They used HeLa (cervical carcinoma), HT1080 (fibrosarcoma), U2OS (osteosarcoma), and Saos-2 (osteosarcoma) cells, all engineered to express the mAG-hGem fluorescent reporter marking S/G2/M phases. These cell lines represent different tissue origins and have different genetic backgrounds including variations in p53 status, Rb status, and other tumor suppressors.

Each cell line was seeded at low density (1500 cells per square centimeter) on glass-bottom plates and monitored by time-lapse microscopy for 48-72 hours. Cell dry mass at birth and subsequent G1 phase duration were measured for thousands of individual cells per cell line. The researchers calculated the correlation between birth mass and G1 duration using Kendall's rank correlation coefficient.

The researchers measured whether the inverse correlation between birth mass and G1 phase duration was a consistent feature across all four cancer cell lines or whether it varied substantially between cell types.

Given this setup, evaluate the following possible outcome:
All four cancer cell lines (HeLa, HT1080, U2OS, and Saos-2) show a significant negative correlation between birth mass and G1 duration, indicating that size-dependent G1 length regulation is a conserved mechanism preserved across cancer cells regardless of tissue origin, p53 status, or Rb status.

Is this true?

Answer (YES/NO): NO